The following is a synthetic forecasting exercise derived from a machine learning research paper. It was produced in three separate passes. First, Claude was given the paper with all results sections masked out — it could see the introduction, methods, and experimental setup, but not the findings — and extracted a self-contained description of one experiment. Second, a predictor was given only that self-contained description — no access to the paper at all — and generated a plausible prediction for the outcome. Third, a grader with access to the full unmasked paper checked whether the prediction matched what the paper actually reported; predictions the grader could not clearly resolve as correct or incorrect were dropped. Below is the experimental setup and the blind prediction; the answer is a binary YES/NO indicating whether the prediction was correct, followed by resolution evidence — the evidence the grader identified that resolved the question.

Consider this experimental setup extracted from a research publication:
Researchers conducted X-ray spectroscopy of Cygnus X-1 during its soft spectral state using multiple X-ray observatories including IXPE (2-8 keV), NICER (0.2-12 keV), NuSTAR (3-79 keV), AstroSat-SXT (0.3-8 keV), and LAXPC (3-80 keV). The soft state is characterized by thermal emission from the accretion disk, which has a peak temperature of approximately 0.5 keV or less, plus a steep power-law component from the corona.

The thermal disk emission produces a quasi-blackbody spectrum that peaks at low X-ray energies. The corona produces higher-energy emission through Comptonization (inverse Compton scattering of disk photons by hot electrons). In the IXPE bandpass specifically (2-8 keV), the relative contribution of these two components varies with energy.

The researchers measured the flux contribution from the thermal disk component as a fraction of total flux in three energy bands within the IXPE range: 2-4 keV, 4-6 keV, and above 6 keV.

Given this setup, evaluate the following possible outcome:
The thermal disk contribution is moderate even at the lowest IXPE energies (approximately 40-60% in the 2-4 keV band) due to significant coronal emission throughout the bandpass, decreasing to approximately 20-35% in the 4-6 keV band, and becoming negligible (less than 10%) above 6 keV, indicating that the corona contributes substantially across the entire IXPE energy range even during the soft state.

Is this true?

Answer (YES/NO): NO